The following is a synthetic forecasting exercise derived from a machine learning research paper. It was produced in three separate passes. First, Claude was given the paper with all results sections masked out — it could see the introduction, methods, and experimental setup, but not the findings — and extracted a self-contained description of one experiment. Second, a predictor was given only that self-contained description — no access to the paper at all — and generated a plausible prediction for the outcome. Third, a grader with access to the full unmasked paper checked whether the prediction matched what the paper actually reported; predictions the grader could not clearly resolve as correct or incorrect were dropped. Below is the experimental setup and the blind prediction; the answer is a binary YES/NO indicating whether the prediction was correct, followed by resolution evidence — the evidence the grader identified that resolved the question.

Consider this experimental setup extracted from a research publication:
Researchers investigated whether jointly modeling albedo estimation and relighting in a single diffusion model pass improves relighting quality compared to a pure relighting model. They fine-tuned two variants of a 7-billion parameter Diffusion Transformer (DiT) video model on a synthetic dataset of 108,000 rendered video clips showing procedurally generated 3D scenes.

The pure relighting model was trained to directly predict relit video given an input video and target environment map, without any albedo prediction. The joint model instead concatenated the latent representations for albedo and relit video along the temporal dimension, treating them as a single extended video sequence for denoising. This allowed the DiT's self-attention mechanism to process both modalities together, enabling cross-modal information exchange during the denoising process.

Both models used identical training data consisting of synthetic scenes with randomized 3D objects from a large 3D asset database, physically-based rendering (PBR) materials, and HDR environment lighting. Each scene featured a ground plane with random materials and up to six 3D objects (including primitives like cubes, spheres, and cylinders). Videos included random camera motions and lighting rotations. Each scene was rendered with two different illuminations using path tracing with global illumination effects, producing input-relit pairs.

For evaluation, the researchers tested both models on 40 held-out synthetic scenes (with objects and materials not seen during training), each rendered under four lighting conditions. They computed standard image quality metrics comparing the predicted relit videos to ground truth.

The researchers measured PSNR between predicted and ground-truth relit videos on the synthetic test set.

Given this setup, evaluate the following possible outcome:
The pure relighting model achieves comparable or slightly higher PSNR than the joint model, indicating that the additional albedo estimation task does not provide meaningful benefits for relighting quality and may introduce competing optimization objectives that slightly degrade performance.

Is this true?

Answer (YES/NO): NO